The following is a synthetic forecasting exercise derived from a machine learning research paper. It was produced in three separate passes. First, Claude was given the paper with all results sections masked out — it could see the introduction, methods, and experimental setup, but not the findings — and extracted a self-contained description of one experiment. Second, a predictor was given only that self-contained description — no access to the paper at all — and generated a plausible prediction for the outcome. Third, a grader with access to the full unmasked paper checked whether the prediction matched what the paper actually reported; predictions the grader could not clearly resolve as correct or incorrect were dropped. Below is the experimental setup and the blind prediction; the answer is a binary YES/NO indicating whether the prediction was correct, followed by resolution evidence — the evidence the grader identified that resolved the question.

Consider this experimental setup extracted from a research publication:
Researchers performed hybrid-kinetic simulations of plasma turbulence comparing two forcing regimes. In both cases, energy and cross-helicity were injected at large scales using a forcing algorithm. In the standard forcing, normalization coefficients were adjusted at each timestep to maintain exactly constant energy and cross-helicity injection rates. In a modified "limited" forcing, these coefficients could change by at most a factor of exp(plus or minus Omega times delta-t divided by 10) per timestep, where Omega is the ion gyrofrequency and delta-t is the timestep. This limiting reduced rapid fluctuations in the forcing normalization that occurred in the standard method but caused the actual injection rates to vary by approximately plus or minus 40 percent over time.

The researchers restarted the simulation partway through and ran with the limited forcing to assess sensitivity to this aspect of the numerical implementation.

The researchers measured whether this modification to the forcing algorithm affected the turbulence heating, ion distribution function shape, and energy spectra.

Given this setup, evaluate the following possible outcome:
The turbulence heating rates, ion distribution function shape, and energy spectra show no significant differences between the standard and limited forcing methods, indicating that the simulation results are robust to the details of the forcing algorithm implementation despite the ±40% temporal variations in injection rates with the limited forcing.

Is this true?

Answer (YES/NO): YES